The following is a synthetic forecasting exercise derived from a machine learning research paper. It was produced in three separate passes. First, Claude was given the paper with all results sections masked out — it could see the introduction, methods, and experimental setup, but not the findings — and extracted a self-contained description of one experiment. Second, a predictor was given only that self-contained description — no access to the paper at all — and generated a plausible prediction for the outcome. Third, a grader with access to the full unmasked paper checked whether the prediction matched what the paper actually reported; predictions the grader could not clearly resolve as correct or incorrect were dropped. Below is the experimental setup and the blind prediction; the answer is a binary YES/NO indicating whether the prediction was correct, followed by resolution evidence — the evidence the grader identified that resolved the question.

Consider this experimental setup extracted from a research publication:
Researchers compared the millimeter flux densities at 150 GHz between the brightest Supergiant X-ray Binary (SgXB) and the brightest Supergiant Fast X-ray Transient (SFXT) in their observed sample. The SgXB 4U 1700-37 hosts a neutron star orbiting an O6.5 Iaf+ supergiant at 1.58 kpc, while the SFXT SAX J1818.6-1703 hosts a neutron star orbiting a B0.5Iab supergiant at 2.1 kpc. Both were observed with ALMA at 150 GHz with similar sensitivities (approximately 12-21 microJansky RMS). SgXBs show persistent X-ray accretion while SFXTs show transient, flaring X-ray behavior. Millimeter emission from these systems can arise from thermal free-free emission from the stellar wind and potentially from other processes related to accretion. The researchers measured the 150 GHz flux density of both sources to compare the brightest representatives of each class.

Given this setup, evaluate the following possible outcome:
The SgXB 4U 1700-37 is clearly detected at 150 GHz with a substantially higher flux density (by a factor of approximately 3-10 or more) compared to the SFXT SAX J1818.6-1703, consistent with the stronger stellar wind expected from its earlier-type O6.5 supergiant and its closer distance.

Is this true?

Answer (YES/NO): YES